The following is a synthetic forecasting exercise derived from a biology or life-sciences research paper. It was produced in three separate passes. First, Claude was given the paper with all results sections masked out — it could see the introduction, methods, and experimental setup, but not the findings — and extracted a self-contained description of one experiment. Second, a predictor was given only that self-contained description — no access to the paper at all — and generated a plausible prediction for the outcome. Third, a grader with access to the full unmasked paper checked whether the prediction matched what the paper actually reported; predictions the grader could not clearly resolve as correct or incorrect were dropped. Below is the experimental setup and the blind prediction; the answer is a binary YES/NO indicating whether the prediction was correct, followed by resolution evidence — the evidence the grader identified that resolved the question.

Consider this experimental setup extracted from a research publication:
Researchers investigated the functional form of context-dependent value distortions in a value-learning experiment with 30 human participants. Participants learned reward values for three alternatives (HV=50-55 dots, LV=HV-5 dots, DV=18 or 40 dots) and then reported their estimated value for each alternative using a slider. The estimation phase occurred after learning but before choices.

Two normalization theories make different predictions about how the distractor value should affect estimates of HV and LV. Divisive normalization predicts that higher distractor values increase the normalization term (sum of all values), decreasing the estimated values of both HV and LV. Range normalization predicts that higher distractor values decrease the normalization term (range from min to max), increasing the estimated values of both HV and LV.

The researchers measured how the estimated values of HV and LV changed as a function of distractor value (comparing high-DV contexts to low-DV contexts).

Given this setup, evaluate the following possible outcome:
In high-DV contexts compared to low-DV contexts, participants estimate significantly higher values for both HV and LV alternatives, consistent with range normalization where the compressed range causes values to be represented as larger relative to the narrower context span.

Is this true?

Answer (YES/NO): NO